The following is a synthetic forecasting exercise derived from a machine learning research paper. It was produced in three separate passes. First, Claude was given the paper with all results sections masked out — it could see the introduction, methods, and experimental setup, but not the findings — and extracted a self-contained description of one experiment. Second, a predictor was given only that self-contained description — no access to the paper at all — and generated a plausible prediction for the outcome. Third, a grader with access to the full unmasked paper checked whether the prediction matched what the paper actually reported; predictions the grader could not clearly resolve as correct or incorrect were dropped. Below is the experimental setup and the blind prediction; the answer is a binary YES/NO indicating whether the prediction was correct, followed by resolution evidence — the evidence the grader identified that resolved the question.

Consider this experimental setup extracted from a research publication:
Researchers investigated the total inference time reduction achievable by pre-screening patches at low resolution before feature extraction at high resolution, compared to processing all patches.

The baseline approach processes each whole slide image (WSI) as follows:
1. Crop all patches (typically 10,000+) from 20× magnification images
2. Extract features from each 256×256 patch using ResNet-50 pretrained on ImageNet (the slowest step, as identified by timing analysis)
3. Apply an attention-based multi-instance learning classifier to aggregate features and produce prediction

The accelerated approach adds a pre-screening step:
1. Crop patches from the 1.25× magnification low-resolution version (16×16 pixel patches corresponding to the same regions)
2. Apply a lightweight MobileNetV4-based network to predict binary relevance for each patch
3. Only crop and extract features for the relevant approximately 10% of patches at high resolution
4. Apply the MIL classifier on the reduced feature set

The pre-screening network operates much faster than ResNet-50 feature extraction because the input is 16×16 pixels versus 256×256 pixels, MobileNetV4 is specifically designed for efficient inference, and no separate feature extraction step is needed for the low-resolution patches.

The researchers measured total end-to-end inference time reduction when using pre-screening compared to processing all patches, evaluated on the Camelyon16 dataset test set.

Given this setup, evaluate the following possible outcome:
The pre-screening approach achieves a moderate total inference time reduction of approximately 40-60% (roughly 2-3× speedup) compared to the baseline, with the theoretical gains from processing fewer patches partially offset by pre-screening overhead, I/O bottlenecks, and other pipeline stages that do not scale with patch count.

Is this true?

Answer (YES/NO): NO